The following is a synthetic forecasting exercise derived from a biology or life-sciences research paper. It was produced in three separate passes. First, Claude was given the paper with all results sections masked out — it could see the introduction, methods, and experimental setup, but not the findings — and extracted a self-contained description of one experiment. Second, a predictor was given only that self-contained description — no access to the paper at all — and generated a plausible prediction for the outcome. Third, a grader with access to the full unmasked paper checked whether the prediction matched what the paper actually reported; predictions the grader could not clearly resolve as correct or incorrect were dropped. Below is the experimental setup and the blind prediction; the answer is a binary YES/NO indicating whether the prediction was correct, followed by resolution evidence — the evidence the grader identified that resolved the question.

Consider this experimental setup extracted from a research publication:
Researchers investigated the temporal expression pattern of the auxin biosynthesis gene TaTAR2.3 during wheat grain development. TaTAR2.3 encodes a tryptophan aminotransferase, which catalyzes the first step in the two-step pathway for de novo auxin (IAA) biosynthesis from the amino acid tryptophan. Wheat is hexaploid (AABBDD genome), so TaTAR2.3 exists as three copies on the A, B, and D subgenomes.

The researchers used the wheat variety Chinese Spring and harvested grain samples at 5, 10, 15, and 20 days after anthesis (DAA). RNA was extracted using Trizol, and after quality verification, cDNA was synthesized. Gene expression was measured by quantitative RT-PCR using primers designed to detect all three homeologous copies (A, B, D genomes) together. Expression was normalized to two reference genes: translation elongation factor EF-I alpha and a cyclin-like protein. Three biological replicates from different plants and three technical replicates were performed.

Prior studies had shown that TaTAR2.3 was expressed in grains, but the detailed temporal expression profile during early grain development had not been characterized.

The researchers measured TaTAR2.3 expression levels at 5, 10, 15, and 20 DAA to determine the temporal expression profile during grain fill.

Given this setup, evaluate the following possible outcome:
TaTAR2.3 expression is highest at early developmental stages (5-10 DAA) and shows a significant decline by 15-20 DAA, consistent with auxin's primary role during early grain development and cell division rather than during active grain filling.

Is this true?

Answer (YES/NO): NO